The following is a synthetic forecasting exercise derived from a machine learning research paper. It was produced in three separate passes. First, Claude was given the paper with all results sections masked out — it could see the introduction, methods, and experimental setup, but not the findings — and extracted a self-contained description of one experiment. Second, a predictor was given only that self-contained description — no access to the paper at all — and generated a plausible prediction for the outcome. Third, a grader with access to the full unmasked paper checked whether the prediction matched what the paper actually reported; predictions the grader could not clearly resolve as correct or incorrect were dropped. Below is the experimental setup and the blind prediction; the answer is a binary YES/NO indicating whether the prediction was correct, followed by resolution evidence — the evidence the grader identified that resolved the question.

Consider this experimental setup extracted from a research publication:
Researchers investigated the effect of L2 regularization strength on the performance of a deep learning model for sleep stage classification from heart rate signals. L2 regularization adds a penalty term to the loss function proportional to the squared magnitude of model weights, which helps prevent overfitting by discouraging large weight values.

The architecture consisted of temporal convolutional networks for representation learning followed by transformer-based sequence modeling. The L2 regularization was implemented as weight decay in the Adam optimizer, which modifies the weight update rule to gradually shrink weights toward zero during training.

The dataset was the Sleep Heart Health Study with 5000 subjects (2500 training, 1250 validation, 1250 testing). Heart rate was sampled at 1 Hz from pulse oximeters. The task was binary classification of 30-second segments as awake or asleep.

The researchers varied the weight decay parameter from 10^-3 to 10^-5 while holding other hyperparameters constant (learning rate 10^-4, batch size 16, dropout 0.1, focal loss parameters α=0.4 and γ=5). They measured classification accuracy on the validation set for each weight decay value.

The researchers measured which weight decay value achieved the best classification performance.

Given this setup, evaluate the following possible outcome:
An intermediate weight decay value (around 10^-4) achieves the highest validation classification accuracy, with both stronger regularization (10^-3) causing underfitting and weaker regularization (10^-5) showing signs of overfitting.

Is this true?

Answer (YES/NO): NO